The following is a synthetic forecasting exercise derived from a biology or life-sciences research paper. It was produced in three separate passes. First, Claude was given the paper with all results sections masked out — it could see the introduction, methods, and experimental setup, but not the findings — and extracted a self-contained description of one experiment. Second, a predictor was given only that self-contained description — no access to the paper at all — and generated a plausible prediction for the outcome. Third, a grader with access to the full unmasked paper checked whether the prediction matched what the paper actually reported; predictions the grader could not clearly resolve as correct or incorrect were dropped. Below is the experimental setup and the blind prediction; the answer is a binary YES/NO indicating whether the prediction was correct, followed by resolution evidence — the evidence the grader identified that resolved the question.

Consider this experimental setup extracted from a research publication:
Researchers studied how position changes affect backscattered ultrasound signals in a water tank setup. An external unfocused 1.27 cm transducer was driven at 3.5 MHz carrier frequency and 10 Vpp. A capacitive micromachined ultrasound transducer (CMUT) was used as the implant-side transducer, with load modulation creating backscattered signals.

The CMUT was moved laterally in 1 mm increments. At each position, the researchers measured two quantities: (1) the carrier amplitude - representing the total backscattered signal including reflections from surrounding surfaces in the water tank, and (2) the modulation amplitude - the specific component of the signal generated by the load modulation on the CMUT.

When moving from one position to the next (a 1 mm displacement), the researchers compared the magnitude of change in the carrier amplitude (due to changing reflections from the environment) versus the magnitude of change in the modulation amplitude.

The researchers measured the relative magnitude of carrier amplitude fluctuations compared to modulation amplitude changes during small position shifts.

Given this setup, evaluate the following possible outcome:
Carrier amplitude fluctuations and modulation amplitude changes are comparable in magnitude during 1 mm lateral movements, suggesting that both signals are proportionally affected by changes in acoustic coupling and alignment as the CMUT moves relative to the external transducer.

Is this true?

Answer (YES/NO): NO